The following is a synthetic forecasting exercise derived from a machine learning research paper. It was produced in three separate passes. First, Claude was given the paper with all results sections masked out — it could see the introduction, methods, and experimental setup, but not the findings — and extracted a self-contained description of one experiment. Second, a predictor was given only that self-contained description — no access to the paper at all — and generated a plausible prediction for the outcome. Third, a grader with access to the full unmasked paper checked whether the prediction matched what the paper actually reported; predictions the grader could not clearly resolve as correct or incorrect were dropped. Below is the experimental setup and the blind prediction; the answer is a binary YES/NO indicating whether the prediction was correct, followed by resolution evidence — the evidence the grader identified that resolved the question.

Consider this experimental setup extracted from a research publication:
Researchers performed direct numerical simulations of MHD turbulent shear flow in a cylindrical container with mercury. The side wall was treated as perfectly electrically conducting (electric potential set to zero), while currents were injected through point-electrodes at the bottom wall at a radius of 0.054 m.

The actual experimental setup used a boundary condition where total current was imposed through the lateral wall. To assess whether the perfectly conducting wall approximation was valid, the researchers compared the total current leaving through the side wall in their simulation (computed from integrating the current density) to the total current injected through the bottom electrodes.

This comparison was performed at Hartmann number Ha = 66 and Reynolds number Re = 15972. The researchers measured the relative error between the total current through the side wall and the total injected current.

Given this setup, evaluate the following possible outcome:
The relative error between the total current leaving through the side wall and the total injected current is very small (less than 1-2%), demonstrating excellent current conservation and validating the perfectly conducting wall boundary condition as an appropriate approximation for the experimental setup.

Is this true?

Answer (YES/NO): YES